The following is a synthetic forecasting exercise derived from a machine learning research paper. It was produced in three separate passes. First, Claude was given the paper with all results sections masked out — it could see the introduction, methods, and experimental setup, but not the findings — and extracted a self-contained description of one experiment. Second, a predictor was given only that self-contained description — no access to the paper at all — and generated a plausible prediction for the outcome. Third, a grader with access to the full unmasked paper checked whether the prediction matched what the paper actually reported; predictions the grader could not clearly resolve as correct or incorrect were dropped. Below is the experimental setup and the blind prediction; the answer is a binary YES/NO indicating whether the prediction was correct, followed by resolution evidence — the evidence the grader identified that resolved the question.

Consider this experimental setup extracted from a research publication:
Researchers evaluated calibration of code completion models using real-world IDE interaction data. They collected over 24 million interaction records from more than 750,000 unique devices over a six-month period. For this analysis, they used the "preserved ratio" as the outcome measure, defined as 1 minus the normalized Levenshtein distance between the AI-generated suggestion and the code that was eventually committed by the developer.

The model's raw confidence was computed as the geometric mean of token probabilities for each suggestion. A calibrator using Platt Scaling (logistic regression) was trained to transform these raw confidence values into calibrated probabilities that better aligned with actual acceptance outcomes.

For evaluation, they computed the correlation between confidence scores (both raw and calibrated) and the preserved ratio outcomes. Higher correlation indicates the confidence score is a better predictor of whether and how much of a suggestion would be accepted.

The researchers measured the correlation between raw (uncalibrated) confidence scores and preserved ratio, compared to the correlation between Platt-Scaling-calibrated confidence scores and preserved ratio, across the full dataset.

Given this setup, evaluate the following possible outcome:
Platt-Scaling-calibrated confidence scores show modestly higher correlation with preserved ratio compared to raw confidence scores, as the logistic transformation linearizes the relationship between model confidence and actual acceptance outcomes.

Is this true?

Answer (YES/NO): NO